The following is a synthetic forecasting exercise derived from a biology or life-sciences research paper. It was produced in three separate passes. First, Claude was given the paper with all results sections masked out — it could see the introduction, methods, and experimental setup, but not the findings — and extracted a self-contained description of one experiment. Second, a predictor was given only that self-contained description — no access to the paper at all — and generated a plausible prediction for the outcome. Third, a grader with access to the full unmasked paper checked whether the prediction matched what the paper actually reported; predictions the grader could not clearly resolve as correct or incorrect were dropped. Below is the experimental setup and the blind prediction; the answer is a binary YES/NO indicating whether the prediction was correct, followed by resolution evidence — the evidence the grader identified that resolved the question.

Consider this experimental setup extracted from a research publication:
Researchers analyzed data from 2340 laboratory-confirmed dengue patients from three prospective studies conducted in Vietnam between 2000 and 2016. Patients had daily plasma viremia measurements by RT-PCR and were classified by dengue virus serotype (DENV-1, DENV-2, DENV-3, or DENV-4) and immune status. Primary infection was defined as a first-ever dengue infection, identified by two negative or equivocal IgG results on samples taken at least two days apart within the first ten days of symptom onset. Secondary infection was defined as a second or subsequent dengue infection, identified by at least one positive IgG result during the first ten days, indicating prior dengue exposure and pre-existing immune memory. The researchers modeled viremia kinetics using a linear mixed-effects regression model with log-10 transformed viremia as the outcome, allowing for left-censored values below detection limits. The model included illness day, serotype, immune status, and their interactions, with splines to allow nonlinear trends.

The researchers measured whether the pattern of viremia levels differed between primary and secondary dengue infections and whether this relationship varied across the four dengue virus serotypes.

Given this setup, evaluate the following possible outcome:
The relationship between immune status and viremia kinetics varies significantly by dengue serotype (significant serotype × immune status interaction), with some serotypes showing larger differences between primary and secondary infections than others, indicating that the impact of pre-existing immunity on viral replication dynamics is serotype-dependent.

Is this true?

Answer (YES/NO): YES